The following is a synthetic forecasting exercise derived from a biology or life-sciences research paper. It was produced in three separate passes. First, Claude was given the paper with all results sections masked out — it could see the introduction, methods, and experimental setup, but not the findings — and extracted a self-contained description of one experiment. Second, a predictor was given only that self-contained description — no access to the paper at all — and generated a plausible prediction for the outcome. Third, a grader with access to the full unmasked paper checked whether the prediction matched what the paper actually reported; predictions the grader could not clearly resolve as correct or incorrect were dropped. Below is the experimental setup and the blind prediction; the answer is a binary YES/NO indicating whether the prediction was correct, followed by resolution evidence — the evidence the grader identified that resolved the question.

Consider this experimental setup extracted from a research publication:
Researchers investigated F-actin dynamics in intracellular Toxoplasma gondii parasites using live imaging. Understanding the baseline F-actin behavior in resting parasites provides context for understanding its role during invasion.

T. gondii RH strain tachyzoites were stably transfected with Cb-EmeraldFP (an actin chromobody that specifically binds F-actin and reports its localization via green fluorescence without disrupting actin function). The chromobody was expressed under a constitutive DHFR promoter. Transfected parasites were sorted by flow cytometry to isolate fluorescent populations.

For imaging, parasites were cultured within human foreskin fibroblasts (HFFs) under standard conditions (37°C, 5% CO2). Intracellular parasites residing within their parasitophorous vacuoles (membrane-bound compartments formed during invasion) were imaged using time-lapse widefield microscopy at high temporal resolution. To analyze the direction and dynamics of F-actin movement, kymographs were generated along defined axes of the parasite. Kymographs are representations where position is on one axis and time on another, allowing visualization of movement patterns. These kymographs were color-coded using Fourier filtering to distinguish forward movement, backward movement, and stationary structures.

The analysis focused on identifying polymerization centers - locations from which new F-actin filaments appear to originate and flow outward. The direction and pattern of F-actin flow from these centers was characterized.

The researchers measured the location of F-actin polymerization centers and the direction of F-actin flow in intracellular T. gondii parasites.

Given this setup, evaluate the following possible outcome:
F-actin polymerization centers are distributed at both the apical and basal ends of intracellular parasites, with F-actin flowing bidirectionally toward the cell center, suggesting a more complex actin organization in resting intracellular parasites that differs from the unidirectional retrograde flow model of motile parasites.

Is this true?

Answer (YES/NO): NO